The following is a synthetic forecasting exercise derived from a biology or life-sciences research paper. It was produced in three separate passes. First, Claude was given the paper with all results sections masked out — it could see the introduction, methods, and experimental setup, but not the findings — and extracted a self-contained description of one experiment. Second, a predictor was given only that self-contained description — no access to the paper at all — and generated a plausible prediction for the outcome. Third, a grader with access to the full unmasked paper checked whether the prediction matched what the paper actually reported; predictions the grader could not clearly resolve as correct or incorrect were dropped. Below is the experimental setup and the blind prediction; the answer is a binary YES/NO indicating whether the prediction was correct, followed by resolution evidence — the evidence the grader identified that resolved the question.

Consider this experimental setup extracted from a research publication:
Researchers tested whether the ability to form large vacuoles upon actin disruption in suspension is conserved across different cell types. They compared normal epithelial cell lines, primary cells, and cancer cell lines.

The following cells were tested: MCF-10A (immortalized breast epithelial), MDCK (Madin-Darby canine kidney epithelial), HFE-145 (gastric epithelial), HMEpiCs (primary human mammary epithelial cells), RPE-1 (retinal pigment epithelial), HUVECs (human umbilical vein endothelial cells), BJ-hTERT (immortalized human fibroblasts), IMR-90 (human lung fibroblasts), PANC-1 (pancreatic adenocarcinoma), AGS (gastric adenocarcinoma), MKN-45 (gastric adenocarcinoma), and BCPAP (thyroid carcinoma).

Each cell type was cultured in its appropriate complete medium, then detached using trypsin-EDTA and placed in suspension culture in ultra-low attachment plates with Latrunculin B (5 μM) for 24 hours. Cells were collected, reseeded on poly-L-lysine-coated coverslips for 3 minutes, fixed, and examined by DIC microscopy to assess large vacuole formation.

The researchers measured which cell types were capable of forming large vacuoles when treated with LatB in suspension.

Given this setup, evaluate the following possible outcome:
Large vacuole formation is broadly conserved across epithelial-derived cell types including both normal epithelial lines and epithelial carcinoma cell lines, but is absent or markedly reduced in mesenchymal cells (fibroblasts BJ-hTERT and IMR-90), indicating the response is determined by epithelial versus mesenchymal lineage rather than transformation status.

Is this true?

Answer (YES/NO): NO